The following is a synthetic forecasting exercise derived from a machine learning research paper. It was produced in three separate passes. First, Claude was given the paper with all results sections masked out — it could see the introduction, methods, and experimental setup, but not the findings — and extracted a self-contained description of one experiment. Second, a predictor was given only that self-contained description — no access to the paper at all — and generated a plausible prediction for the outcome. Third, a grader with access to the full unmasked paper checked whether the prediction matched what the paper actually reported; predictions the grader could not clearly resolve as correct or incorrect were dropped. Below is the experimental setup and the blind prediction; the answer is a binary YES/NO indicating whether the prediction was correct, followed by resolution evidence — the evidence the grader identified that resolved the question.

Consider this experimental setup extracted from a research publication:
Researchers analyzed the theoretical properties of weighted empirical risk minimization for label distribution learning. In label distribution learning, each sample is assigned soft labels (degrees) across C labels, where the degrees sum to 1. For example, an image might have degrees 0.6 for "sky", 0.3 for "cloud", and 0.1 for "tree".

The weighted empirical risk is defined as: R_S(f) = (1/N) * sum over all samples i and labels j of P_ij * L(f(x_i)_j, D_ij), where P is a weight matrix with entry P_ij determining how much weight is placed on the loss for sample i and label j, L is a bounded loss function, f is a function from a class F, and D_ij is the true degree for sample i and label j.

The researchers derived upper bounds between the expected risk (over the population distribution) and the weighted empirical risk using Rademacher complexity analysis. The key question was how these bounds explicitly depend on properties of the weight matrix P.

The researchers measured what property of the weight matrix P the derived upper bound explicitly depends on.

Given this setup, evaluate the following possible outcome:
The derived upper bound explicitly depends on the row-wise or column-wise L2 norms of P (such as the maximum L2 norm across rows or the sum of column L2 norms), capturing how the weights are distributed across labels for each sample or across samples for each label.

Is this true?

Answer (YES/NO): NO